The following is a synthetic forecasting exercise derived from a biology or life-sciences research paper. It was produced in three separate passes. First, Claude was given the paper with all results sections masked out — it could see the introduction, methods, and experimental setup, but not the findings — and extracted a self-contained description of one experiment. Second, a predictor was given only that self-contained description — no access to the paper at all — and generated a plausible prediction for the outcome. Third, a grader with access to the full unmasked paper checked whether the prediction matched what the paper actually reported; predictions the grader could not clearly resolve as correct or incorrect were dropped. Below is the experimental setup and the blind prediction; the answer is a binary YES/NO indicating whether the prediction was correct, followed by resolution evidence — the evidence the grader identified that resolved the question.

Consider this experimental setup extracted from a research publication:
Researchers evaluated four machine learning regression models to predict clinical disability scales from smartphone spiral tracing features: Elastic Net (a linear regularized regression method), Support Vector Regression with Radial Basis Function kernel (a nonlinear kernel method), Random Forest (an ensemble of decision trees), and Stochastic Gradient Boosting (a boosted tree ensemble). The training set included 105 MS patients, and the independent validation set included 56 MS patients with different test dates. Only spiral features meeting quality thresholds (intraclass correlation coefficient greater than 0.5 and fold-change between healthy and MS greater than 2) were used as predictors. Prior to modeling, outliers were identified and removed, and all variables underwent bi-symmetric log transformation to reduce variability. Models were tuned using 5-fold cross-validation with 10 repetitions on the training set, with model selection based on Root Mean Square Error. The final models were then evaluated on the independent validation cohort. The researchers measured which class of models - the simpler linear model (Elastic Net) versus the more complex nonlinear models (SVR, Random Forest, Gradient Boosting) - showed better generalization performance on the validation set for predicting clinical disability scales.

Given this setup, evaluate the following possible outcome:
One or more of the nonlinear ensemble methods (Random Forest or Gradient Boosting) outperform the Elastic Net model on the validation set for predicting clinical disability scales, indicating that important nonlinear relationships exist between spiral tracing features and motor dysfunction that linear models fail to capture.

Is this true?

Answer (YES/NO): NO